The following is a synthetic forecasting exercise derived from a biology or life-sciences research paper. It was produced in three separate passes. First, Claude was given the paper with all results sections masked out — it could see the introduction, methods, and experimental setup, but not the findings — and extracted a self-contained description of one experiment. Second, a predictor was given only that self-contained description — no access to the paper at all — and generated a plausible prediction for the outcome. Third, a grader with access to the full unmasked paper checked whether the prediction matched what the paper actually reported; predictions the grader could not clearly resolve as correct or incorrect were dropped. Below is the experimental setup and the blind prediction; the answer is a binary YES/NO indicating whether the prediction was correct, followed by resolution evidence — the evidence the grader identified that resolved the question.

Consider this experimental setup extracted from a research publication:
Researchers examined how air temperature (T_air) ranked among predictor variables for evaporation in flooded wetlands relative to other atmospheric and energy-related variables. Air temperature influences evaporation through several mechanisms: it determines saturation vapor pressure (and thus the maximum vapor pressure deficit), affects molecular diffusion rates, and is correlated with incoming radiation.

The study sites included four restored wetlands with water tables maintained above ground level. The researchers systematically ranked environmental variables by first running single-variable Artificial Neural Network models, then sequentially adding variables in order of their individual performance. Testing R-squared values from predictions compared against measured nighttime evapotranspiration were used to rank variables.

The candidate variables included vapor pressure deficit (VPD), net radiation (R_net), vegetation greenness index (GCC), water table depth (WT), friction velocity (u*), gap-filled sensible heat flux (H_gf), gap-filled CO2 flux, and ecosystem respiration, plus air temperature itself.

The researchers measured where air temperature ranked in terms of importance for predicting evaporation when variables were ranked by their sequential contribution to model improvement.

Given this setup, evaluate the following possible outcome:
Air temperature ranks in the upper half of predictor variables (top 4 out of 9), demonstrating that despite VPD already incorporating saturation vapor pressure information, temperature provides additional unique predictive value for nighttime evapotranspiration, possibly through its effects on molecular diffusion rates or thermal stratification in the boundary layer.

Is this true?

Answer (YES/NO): NO